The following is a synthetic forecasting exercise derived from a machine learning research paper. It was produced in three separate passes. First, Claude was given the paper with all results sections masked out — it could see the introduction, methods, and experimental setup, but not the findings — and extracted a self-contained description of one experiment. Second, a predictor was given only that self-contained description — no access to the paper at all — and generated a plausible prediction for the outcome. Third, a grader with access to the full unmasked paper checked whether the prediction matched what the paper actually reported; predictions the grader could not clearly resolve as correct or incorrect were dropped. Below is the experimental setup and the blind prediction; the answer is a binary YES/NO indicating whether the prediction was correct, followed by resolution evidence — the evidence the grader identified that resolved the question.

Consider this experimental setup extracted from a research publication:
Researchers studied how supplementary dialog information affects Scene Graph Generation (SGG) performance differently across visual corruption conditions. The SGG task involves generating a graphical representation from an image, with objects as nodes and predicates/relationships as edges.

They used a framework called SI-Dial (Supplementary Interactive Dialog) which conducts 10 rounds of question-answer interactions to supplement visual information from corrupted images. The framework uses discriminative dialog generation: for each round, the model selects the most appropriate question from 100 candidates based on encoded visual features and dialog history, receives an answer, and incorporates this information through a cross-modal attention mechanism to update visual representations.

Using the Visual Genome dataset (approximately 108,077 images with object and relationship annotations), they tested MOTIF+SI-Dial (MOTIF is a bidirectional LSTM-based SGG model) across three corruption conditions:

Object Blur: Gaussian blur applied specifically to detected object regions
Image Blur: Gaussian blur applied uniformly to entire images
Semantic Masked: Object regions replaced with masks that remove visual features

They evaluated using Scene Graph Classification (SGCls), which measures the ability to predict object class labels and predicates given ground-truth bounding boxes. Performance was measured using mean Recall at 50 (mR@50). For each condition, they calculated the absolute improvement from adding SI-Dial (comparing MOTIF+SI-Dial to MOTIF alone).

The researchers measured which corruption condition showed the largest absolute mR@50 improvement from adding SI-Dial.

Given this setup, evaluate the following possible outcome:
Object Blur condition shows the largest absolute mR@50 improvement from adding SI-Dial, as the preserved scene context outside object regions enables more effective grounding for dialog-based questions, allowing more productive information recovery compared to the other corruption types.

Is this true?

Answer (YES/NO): NO